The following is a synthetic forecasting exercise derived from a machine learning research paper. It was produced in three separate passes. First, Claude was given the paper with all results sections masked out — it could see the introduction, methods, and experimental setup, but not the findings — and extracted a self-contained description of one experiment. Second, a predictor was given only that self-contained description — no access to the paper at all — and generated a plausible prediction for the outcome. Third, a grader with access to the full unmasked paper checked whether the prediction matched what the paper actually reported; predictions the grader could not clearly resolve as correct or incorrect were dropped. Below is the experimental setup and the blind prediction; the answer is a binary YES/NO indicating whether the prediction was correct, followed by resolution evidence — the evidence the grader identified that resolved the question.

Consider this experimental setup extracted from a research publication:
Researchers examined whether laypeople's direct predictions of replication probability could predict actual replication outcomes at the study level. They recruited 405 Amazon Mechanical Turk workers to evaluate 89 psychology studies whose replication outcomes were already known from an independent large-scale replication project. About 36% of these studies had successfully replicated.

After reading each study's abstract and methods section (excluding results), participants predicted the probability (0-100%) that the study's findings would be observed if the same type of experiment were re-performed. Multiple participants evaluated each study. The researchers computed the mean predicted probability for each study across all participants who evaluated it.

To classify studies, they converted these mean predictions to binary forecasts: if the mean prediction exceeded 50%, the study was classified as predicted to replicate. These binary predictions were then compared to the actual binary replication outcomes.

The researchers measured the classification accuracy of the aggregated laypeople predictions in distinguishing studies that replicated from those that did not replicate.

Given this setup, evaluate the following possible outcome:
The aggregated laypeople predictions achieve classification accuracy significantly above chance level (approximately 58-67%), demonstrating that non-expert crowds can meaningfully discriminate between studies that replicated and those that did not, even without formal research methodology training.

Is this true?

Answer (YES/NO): NO